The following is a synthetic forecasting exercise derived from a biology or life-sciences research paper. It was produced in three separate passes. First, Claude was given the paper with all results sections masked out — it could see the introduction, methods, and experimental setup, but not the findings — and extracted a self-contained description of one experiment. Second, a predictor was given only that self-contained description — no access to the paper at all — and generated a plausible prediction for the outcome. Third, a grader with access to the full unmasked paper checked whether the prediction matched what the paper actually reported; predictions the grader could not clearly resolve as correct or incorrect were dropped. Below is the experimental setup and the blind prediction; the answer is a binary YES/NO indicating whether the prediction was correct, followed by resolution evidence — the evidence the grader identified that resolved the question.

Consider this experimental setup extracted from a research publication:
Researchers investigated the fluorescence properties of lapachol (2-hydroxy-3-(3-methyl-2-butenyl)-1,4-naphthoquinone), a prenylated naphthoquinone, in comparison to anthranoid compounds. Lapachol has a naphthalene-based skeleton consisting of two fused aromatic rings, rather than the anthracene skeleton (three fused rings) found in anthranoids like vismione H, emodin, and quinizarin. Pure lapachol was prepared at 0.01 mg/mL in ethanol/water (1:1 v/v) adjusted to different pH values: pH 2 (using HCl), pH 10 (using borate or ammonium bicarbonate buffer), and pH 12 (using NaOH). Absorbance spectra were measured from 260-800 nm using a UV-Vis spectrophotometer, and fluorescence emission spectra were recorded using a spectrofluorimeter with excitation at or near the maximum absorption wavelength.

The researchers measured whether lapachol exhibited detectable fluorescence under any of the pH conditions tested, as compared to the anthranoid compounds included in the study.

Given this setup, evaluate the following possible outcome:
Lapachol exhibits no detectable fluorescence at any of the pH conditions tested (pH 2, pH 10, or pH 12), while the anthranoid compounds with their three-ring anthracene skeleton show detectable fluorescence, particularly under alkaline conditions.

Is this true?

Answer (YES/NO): NO